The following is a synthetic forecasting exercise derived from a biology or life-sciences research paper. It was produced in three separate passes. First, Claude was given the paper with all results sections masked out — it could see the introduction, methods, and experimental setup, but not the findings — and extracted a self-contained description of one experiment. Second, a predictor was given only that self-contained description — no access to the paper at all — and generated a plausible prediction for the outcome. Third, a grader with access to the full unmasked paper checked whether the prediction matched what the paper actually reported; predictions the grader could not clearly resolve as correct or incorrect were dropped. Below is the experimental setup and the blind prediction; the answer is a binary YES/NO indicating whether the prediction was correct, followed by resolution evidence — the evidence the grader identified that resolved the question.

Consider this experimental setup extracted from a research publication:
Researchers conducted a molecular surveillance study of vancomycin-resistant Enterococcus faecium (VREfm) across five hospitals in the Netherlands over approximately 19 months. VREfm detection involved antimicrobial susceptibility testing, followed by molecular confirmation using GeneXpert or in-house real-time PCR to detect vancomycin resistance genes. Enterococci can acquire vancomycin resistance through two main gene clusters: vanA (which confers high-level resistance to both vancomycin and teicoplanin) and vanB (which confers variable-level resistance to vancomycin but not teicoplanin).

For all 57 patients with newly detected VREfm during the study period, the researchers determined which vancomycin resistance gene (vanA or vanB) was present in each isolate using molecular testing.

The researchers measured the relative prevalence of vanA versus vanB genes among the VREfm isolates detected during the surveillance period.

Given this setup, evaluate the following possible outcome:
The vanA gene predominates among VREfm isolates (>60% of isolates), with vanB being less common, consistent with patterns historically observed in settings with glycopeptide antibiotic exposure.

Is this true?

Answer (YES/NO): YES